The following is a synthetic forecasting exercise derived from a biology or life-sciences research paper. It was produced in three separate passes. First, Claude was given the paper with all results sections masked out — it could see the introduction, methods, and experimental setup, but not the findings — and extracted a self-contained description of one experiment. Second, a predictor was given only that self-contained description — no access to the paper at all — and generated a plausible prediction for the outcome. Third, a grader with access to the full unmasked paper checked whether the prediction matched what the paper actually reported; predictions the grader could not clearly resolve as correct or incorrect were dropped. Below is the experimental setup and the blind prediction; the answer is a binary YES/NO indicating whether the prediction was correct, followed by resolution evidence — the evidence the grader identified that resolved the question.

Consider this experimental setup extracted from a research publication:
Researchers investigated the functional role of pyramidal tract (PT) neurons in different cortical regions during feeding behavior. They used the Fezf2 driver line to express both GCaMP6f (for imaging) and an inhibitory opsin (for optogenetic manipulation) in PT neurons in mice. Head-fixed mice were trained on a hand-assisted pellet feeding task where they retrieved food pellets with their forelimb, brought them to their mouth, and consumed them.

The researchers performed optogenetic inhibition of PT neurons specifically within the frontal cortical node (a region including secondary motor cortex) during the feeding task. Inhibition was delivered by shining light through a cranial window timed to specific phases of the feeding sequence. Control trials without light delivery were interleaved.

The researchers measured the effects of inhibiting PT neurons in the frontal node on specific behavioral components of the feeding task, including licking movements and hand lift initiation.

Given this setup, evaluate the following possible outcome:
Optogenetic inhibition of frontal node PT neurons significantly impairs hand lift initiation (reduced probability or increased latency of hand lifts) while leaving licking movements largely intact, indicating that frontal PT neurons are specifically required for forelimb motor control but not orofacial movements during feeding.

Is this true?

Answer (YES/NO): NO